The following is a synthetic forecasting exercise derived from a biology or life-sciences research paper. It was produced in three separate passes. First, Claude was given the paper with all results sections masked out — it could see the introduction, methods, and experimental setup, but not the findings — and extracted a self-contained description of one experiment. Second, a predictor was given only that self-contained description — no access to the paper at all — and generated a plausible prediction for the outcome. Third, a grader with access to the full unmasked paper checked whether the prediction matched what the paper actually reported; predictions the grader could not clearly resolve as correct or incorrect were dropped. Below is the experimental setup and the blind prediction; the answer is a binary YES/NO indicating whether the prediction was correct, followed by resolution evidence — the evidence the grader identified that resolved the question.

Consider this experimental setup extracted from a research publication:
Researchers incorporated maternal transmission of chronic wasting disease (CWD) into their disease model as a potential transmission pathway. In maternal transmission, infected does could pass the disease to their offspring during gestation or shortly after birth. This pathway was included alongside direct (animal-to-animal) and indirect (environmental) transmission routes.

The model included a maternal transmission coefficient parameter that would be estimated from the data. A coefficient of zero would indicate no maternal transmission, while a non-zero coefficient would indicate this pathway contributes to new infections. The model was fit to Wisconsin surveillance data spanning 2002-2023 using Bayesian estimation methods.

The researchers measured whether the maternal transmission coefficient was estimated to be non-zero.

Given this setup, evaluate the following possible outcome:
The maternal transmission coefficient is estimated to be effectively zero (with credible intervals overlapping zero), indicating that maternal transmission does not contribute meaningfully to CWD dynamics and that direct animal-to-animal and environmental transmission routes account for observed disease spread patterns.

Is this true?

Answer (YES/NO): NO